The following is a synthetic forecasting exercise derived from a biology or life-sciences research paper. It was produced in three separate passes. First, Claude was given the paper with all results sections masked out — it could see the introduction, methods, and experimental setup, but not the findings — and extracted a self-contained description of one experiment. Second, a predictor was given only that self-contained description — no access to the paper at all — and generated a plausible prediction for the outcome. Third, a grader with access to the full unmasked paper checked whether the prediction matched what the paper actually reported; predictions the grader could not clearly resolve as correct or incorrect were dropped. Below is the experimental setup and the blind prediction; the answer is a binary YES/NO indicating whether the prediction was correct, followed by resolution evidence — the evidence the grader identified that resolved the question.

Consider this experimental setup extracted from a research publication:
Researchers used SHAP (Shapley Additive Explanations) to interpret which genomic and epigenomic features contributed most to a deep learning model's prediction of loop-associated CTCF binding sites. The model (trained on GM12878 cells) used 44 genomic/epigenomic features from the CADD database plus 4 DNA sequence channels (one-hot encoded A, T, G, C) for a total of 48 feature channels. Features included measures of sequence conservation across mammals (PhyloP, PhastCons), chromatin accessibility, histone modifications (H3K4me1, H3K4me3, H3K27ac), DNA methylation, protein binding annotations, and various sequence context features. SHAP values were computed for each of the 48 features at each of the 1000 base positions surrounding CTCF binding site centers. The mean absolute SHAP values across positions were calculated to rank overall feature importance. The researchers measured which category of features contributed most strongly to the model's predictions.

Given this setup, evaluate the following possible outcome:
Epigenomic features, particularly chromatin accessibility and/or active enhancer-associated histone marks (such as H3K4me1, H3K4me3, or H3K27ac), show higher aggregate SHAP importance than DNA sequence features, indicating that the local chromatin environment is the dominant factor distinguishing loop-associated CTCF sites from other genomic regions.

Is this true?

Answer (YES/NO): NO